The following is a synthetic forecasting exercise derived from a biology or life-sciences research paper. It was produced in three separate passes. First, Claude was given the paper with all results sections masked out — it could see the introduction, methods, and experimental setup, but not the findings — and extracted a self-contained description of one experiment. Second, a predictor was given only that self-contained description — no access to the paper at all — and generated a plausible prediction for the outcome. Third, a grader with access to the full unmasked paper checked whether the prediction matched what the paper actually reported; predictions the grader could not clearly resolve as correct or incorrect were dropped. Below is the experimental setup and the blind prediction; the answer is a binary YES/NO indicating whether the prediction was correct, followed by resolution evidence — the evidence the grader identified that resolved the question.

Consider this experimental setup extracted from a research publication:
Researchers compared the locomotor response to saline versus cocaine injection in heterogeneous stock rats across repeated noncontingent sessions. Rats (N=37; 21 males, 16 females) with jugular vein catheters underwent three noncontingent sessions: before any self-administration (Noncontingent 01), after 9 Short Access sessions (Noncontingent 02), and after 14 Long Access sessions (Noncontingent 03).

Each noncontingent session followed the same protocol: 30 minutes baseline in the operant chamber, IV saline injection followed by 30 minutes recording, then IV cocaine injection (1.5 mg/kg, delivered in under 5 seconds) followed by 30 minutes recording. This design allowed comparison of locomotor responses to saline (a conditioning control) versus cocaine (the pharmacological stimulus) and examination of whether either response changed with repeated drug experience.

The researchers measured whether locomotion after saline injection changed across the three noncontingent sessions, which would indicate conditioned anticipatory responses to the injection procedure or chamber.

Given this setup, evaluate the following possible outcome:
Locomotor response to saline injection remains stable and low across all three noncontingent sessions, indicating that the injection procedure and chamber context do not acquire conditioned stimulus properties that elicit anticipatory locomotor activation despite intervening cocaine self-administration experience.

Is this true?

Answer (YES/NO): NO